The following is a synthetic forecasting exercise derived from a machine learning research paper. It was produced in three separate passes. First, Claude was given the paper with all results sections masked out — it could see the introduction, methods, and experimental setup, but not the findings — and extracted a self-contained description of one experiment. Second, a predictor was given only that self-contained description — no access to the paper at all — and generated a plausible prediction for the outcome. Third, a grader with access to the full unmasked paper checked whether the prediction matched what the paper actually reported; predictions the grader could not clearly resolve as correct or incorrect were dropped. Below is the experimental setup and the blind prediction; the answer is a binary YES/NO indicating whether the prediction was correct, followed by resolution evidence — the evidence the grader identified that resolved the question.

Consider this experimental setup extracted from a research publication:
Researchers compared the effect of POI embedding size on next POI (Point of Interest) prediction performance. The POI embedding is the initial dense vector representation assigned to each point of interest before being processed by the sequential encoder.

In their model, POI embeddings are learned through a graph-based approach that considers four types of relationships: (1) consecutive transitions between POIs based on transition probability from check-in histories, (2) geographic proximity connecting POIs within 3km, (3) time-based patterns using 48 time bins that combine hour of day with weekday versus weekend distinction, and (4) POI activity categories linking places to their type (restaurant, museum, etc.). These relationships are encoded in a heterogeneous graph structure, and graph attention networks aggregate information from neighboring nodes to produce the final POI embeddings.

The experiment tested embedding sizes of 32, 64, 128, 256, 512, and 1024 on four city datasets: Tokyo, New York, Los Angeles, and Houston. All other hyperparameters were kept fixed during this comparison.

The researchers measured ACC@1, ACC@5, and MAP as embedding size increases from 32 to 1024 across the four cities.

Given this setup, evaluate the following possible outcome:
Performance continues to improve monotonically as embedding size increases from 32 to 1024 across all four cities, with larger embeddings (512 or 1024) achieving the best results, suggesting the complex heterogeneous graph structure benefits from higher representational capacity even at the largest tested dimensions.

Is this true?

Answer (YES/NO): NO